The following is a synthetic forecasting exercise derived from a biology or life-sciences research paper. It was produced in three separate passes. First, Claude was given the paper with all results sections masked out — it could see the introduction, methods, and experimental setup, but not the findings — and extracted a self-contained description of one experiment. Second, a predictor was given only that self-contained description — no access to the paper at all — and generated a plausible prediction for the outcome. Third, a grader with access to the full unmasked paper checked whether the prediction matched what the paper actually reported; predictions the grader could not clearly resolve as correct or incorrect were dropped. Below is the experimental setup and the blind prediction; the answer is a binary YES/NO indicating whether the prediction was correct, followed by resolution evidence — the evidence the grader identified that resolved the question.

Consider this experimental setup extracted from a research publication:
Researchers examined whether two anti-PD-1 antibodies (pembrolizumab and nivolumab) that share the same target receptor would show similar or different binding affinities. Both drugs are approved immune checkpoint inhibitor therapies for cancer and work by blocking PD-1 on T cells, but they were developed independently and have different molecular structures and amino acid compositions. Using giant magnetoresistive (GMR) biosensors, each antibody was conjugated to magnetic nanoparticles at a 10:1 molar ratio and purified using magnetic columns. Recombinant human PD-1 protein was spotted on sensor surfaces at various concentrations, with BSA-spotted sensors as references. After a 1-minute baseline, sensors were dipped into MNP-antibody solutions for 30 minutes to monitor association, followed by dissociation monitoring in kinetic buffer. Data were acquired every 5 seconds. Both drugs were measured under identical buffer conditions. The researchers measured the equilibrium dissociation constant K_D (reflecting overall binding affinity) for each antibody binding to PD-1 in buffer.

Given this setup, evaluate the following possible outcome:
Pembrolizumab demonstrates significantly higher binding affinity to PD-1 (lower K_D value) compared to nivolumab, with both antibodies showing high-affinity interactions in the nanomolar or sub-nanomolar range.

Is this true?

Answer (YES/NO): NO